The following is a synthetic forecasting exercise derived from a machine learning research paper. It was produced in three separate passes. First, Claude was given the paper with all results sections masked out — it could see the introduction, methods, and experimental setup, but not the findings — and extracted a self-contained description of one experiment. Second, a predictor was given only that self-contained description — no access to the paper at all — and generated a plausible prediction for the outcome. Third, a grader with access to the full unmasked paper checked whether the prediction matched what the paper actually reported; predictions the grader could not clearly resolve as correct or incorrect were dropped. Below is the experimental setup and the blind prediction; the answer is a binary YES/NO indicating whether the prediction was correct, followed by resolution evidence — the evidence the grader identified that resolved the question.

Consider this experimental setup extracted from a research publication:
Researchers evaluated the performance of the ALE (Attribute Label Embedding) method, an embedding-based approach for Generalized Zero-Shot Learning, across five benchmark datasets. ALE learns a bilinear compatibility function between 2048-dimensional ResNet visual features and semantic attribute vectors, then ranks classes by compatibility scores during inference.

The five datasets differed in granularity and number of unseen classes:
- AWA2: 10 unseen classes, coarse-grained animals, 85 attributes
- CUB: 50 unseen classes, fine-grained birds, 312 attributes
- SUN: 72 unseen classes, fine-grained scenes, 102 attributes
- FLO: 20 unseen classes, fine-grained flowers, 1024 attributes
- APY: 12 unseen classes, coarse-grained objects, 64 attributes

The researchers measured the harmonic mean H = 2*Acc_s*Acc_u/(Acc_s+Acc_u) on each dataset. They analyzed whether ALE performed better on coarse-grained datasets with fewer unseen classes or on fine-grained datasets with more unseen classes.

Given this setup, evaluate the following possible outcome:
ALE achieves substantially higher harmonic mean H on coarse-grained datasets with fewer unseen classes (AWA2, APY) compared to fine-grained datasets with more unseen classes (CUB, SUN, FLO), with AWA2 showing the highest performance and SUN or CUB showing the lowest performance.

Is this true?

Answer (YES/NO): NO